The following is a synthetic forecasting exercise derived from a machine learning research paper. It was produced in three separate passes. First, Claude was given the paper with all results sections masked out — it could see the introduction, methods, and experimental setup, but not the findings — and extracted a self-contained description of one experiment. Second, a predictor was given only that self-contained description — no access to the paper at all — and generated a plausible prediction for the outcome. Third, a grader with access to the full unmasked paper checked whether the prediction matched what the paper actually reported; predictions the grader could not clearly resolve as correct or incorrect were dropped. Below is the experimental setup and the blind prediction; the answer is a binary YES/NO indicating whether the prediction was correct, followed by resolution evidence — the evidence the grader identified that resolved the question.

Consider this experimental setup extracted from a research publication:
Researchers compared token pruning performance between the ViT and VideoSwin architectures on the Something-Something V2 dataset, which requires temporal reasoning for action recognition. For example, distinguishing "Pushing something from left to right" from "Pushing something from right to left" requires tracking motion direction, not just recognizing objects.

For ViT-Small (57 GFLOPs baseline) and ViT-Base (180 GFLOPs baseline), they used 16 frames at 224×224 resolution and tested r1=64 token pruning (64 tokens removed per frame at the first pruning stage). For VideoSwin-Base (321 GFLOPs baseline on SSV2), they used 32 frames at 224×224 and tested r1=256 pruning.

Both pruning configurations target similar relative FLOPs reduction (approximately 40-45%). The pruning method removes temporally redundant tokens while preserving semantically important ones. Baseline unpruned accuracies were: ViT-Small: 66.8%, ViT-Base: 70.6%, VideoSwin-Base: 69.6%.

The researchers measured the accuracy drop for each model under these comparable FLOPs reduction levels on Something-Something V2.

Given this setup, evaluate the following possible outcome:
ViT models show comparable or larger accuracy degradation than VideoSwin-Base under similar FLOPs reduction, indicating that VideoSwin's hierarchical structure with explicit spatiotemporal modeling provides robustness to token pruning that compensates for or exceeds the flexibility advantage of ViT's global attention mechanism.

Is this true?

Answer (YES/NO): YES